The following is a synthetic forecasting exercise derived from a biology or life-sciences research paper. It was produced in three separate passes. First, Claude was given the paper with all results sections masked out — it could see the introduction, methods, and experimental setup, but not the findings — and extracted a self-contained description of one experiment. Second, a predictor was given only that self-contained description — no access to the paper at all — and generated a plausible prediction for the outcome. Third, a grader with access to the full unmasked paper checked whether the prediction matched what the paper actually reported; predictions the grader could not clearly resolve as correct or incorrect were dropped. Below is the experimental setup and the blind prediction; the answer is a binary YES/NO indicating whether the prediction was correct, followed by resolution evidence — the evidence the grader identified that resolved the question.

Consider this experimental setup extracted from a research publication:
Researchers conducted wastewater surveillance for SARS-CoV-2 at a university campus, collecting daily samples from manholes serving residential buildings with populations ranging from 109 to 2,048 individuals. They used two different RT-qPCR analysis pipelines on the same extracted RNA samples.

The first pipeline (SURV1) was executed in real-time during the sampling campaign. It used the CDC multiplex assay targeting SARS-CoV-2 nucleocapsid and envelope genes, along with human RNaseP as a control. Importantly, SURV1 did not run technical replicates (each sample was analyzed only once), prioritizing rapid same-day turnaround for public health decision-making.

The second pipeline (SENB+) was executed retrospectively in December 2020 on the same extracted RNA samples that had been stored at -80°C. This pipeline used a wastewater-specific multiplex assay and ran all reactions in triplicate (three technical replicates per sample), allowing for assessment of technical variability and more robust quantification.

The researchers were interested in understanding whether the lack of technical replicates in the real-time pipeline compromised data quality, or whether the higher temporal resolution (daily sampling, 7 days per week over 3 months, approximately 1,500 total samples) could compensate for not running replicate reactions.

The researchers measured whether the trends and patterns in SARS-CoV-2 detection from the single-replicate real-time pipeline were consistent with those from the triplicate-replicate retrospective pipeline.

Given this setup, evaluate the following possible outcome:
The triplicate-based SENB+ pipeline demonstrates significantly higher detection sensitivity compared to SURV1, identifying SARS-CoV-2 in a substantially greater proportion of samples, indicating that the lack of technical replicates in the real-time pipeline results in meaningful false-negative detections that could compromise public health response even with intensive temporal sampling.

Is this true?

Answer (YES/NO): NO